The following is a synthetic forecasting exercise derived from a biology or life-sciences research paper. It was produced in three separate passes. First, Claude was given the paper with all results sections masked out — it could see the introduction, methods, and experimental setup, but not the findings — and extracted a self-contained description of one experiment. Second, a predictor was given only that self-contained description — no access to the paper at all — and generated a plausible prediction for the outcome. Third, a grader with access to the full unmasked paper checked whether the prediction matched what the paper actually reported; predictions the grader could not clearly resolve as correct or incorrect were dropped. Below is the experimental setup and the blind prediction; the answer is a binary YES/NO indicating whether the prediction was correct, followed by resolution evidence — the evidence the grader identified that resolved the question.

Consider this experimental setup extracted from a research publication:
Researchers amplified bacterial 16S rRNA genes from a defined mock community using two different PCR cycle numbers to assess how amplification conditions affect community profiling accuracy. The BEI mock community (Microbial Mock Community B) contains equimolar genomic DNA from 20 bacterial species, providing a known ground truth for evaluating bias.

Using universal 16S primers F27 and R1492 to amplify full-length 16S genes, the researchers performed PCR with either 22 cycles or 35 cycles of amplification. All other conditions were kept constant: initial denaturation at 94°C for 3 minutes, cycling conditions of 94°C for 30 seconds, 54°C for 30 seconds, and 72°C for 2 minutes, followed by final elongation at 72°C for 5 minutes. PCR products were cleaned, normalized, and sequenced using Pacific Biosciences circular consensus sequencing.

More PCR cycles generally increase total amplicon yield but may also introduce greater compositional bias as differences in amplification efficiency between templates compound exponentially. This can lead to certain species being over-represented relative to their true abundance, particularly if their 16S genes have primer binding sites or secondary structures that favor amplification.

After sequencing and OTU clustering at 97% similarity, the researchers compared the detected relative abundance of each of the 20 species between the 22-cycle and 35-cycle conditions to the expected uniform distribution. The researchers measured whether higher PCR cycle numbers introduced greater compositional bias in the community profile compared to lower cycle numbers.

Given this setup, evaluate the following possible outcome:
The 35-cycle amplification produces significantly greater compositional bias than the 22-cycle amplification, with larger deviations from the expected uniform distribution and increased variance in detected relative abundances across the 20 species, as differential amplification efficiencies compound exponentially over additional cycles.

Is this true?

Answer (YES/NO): YES